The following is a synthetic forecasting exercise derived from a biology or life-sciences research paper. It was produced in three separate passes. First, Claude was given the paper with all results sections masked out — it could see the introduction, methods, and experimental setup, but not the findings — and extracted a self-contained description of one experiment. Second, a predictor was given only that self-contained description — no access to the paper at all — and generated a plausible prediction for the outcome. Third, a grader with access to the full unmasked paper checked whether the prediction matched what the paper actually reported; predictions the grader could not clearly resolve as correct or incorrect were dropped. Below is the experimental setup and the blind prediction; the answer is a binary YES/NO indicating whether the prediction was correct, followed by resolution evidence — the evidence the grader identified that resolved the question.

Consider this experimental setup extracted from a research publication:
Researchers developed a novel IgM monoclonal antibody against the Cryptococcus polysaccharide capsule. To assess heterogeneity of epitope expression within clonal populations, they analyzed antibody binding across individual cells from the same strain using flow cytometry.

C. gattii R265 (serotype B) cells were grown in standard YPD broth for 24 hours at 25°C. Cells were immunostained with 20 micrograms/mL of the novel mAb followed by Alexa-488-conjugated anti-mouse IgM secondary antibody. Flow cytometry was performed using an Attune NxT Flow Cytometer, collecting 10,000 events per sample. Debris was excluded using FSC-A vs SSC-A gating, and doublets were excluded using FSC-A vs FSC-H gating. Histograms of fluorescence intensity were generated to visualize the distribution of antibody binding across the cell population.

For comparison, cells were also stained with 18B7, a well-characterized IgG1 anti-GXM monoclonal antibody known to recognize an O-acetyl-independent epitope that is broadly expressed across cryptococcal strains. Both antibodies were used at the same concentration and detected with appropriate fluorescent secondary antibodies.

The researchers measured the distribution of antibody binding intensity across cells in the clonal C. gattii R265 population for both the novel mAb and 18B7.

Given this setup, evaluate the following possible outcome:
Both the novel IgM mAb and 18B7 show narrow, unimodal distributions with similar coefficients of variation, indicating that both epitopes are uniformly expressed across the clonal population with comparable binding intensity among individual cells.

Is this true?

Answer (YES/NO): NO